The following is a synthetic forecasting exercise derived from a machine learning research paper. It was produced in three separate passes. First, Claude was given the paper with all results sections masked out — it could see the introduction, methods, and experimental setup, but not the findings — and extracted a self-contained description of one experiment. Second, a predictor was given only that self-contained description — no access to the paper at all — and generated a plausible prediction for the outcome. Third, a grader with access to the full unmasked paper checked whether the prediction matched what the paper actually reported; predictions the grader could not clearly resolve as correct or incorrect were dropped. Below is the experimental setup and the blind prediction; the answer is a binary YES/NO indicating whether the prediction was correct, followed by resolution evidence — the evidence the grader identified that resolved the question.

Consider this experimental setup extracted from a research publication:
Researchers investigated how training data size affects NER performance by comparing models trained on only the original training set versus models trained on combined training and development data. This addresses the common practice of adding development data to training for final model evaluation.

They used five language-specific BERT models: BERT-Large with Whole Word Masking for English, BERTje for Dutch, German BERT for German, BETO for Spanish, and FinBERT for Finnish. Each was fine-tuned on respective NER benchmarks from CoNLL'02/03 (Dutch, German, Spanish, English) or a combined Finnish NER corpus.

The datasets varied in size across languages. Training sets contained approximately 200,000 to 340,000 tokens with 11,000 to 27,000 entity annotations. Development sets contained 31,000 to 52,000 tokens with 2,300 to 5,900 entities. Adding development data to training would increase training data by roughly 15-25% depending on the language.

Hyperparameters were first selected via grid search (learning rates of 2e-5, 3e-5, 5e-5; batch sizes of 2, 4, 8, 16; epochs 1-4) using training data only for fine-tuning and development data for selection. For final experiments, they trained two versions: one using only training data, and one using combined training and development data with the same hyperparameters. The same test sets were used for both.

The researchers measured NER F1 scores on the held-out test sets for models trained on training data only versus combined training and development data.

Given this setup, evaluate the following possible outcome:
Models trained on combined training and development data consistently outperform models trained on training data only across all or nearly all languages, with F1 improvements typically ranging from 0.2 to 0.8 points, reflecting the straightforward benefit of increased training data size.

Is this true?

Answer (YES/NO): NO